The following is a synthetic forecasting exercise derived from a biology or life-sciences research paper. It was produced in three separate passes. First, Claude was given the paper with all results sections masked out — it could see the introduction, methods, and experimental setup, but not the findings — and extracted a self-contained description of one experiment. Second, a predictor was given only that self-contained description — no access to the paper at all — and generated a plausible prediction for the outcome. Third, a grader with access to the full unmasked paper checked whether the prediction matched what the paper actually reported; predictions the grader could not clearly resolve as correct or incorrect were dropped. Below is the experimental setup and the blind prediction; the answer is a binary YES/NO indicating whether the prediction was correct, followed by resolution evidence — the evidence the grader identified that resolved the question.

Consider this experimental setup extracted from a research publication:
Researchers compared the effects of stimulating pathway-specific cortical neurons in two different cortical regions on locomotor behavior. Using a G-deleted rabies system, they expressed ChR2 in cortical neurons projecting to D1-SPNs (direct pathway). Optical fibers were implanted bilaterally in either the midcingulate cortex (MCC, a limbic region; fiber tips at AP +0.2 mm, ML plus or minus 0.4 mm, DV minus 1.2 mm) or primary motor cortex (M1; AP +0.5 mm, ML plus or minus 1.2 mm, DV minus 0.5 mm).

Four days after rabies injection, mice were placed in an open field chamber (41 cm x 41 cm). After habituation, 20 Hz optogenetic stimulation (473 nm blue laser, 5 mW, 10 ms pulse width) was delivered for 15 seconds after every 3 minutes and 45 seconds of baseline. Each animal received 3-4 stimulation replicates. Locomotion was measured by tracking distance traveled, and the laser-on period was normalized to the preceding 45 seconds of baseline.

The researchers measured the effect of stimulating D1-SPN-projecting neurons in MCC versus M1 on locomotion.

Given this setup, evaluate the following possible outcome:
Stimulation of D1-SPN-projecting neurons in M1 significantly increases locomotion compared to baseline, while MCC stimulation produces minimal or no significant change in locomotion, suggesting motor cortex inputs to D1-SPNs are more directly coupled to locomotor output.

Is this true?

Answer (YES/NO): NO